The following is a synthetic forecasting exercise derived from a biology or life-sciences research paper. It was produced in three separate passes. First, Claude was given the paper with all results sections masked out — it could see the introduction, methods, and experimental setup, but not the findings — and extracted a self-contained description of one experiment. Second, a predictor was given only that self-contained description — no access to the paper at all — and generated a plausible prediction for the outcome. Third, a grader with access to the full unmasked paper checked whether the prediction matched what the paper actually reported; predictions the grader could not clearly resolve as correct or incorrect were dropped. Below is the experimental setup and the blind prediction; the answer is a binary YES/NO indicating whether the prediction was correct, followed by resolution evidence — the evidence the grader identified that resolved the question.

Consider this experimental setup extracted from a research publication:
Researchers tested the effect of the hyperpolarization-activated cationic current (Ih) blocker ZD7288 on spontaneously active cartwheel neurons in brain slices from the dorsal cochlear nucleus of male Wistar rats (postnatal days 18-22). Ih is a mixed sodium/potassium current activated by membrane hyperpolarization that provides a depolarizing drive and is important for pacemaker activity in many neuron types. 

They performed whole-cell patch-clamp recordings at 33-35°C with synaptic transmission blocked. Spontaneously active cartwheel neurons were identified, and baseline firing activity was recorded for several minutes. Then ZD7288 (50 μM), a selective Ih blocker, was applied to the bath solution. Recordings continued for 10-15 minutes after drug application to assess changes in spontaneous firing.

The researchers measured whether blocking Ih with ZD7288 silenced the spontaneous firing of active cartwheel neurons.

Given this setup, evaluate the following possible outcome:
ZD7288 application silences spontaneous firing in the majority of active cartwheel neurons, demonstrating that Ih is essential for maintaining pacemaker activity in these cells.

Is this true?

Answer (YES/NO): YES